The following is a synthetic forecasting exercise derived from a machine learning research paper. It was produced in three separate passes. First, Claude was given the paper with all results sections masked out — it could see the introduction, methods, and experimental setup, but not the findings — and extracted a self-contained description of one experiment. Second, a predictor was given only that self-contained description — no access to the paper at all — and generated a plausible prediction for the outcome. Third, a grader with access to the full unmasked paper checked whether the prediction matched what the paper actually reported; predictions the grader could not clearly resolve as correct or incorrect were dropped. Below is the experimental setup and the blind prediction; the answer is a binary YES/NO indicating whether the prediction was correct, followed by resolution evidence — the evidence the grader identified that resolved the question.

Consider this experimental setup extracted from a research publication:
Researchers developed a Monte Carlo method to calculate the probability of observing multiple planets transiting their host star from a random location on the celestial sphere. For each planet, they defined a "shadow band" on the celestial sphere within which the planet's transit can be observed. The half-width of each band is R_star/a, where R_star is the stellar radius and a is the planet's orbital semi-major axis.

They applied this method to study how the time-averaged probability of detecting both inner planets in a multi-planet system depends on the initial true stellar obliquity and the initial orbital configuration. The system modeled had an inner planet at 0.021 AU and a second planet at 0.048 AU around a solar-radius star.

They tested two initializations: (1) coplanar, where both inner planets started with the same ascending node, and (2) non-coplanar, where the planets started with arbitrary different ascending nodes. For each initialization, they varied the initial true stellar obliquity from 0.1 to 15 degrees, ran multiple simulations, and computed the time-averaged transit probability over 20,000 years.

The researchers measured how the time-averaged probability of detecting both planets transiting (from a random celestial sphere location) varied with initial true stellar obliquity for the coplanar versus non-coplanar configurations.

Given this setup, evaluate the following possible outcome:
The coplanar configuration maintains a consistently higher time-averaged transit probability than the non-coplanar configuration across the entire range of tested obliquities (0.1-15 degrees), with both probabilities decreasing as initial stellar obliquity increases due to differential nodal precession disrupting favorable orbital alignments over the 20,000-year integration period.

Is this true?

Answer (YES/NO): NO